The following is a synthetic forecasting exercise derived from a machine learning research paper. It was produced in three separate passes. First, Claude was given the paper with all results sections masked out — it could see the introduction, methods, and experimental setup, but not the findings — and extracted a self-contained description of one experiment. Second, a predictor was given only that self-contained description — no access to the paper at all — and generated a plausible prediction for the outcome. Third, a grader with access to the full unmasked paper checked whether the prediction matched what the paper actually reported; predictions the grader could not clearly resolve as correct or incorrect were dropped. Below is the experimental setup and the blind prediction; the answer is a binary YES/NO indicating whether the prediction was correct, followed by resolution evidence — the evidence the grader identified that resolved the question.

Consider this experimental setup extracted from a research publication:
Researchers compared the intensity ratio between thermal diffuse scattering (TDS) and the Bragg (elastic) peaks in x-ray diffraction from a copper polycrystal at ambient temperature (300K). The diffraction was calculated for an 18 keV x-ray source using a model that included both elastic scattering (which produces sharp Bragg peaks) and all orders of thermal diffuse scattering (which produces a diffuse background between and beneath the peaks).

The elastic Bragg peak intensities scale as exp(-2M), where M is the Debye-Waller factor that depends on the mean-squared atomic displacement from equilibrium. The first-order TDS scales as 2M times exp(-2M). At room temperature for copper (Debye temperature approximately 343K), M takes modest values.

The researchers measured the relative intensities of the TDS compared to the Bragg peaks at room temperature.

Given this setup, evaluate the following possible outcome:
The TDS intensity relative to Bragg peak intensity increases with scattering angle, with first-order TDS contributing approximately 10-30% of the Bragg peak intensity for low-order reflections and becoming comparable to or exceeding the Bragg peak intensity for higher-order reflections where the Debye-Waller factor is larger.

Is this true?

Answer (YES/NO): NO